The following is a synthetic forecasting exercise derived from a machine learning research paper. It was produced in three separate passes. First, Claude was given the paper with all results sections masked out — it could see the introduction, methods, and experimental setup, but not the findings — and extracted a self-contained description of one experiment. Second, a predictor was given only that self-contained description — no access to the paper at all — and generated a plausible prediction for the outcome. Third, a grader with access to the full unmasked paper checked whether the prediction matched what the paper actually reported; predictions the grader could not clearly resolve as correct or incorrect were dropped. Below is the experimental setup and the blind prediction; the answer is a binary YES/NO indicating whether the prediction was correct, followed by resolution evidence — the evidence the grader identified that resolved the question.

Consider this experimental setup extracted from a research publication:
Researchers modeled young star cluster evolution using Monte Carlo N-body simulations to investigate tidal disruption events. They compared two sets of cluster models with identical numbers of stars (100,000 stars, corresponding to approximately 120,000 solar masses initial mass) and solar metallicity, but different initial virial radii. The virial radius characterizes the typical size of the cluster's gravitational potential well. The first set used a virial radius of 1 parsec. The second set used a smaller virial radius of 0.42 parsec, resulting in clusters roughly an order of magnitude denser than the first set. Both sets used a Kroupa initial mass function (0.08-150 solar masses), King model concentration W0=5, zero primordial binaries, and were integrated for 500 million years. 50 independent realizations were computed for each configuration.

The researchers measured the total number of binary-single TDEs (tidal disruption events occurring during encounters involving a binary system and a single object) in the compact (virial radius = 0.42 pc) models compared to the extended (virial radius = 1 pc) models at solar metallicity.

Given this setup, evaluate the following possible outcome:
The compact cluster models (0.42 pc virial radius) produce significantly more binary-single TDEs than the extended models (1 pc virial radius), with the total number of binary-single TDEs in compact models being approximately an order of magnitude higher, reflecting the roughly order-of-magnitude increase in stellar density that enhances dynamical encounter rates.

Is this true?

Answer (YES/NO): NO